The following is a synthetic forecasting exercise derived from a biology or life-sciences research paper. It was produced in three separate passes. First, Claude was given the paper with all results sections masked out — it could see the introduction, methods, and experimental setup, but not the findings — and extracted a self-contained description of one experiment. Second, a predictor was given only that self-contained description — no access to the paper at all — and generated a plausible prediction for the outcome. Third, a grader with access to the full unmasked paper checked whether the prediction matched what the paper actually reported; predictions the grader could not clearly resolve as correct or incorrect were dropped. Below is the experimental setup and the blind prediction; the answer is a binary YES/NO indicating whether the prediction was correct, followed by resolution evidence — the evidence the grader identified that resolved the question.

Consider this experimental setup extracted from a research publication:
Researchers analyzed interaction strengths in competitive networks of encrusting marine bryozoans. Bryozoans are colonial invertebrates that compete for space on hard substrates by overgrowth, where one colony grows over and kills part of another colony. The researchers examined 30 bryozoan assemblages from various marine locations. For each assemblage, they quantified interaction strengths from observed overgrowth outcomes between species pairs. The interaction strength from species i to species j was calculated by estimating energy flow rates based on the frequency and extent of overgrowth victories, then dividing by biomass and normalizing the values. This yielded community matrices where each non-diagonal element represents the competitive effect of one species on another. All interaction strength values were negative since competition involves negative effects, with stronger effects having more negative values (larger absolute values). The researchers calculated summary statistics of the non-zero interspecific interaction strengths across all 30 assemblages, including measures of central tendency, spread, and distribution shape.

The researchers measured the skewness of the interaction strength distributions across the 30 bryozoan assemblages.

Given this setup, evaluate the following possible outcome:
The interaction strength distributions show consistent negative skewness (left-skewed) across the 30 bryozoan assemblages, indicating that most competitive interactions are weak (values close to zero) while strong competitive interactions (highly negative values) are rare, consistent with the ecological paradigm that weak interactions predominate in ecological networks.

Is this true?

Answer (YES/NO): NO